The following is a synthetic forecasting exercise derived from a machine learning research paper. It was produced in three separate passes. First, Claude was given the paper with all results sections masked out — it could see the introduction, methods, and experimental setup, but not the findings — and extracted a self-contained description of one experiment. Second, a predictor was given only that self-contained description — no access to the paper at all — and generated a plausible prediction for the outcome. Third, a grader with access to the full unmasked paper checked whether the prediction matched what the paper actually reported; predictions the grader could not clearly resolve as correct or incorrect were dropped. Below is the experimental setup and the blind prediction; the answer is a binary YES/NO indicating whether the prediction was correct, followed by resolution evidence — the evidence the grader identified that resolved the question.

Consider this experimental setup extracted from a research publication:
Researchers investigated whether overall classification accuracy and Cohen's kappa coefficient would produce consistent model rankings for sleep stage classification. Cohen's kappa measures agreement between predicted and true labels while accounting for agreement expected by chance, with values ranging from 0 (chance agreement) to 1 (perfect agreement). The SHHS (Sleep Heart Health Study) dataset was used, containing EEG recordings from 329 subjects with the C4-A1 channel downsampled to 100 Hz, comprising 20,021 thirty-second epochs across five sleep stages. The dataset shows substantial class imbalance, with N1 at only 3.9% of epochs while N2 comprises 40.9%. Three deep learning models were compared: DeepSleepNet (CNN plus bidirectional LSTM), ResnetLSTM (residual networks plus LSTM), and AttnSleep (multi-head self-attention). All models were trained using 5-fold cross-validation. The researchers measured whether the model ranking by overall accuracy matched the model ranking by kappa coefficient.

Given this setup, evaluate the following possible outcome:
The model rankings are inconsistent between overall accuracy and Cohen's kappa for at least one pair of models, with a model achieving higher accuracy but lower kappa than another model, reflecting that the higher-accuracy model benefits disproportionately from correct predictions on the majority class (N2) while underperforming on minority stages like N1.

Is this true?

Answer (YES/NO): NO